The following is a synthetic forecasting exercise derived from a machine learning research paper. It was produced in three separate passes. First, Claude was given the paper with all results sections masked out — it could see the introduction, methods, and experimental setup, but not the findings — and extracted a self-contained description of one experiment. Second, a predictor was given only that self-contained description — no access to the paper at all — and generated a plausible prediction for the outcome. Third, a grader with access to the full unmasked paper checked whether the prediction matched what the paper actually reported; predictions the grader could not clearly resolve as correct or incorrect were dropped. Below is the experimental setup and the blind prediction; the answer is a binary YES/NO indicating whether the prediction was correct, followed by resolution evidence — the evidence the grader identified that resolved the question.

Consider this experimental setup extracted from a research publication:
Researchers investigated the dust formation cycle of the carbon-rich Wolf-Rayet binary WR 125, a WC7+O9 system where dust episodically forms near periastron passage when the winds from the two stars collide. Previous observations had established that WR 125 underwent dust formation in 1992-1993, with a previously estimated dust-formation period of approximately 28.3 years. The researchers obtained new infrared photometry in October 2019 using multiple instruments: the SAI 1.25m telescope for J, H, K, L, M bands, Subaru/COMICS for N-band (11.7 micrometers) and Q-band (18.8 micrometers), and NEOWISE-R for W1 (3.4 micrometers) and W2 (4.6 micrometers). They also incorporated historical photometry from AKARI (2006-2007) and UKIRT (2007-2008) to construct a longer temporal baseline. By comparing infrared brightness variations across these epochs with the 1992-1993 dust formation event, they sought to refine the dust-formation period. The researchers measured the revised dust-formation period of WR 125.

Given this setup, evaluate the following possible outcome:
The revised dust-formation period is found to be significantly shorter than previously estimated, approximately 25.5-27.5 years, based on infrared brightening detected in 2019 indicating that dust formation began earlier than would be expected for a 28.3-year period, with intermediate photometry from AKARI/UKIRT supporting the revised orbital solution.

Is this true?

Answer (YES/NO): NO